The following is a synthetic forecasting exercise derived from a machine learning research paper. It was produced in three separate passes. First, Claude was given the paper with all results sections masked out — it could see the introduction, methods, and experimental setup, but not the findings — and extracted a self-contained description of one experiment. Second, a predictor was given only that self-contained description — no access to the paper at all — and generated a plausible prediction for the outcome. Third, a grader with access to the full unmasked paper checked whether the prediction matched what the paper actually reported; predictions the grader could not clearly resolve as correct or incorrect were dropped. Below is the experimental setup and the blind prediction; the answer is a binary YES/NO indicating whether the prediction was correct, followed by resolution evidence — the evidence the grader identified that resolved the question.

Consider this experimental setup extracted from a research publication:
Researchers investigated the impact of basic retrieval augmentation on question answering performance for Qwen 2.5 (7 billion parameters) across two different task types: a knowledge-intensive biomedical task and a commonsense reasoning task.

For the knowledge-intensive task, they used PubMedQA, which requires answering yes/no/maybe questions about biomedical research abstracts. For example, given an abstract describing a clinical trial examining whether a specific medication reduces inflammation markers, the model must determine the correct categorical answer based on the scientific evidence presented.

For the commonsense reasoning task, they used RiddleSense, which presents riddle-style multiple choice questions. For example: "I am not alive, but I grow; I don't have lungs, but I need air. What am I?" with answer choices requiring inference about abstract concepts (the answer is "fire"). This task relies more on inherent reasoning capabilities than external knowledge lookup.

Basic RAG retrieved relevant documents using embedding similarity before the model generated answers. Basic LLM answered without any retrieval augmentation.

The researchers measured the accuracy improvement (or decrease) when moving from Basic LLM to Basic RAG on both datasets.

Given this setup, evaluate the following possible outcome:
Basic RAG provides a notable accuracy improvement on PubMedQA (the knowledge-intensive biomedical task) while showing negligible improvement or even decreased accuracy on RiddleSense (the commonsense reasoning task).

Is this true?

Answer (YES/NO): YES